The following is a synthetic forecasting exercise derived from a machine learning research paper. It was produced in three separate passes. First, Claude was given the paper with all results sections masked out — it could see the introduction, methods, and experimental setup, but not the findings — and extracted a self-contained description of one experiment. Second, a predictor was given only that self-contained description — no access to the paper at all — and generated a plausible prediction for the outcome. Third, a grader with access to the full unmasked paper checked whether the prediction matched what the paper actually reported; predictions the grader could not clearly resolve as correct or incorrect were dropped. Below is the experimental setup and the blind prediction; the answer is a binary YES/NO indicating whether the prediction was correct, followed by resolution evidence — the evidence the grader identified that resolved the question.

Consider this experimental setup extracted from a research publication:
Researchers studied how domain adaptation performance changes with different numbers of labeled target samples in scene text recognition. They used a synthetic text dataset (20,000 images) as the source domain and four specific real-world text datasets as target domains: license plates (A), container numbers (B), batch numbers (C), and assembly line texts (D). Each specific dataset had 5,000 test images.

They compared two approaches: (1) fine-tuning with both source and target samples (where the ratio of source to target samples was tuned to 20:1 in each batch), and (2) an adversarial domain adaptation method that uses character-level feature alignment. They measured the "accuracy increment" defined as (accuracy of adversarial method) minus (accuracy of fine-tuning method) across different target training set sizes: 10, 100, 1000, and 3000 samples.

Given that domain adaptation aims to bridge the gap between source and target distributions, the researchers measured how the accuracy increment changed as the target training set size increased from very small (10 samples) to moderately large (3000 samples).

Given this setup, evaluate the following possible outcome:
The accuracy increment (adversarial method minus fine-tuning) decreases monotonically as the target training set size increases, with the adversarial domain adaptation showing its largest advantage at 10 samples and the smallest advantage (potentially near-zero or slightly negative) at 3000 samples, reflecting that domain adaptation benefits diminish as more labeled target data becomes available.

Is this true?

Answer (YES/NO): NO